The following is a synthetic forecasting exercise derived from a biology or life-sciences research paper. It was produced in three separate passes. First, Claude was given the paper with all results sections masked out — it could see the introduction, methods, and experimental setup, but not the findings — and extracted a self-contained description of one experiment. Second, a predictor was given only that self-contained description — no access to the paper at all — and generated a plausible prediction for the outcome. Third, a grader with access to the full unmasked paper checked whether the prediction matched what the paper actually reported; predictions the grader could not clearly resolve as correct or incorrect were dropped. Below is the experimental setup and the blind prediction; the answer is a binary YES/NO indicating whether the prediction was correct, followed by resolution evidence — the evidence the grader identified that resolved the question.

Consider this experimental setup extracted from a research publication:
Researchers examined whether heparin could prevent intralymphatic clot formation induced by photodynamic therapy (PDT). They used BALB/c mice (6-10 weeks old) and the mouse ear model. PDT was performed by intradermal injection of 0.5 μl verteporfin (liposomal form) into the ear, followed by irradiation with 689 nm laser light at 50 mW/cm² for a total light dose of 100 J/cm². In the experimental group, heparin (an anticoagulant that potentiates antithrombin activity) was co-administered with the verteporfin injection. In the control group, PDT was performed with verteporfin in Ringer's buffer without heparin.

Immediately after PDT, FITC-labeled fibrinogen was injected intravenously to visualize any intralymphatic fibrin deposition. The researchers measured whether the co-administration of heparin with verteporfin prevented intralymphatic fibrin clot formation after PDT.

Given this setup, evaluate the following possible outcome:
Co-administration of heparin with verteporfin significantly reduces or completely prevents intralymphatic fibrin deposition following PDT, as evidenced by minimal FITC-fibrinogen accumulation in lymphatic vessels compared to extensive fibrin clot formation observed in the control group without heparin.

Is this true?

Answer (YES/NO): NO